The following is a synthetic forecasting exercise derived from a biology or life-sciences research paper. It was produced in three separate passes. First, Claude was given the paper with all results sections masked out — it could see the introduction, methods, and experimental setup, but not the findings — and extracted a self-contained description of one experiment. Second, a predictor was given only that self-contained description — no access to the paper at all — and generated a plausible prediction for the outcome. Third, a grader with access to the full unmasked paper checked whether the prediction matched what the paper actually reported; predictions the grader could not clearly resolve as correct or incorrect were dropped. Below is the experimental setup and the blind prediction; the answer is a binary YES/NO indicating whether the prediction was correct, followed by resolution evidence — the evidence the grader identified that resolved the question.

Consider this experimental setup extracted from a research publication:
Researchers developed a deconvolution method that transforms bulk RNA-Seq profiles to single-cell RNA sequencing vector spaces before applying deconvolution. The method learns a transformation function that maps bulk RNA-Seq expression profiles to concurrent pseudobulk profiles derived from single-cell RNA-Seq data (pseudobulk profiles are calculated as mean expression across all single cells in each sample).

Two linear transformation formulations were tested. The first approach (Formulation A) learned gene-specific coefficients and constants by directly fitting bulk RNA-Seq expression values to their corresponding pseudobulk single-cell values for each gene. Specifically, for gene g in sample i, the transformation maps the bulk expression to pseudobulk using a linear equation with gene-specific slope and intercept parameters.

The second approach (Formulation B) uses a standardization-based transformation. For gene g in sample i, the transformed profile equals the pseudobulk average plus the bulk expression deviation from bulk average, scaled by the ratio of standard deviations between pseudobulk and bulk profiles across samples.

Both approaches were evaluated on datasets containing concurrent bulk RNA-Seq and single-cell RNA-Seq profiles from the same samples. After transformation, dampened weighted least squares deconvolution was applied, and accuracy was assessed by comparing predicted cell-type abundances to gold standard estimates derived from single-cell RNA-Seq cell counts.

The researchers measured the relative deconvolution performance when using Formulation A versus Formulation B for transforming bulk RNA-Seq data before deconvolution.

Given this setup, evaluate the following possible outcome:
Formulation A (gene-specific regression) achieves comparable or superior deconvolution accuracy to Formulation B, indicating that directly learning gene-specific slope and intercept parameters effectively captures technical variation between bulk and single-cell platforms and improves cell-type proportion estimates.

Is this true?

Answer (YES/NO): YES